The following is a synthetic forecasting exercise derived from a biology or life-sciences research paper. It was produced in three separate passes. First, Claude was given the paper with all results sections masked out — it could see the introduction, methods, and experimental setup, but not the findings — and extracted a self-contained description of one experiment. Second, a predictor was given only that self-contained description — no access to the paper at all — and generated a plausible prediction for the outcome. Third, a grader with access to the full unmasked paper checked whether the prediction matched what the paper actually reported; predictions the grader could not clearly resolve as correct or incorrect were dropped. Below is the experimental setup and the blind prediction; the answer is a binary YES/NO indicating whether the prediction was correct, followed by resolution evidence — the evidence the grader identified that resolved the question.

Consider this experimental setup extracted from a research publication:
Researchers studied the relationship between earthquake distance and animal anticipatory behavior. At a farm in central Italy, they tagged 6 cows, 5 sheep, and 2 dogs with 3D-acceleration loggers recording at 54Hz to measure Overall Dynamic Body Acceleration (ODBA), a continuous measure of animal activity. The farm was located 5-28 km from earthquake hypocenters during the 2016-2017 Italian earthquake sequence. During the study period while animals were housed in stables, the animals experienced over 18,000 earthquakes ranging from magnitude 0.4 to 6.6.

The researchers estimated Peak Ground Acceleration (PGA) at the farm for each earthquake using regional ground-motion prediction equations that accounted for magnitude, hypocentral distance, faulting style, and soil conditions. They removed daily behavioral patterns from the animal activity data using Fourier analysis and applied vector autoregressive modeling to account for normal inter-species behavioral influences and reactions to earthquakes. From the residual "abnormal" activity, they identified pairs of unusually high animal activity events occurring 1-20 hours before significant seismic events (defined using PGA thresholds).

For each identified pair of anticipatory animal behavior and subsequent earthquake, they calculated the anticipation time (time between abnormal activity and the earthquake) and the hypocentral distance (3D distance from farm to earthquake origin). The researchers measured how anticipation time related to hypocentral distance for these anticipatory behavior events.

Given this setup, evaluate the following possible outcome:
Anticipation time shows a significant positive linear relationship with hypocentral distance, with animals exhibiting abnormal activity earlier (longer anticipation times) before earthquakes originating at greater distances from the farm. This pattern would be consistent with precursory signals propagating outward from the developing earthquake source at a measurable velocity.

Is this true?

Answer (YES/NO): NO